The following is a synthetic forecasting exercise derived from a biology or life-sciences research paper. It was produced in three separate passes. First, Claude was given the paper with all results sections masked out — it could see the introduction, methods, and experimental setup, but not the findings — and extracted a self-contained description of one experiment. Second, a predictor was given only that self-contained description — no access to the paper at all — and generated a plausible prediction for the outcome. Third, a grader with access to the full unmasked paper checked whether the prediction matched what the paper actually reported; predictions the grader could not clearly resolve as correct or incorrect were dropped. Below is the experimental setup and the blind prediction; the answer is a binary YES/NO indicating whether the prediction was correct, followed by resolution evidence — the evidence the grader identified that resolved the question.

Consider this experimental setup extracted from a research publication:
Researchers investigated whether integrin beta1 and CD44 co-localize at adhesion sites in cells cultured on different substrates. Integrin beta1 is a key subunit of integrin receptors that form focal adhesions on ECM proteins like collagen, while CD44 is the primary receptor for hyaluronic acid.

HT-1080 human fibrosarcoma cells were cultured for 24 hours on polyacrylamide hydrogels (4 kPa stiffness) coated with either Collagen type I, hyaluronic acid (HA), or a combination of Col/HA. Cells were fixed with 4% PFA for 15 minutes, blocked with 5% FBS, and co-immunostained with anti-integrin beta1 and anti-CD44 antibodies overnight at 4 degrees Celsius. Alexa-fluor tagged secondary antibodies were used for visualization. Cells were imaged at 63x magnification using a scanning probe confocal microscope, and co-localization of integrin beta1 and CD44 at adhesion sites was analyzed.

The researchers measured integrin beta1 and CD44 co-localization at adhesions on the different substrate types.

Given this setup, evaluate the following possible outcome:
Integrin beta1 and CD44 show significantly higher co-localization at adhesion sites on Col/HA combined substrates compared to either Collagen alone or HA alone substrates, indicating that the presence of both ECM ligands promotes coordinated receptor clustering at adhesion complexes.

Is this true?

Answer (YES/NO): NO